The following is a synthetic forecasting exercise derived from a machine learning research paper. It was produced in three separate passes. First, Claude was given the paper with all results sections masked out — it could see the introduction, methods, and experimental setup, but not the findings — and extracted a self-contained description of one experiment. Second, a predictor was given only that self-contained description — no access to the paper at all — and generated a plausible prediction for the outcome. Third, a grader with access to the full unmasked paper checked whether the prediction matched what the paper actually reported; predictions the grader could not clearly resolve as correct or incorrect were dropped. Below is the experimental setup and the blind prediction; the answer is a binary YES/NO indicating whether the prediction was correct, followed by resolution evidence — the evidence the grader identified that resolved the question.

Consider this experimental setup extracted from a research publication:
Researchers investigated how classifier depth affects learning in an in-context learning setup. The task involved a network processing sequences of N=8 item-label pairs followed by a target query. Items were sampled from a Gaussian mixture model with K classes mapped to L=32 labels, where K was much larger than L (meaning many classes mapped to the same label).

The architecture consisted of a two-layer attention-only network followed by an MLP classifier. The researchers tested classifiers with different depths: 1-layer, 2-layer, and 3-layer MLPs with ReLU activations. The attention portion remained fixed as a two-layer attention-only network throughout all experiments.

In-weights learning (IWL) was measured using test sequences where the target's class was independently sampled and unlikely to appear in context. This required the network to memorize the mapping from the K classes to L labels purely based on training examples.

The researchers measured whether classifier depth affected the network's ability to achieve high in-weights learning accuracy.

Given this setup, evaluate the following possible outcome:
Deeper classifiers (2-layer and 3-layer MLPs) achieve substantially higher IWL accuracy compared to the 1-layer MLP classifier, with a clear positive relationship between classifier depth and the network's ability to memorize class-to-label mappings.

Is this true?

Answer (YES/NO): NO